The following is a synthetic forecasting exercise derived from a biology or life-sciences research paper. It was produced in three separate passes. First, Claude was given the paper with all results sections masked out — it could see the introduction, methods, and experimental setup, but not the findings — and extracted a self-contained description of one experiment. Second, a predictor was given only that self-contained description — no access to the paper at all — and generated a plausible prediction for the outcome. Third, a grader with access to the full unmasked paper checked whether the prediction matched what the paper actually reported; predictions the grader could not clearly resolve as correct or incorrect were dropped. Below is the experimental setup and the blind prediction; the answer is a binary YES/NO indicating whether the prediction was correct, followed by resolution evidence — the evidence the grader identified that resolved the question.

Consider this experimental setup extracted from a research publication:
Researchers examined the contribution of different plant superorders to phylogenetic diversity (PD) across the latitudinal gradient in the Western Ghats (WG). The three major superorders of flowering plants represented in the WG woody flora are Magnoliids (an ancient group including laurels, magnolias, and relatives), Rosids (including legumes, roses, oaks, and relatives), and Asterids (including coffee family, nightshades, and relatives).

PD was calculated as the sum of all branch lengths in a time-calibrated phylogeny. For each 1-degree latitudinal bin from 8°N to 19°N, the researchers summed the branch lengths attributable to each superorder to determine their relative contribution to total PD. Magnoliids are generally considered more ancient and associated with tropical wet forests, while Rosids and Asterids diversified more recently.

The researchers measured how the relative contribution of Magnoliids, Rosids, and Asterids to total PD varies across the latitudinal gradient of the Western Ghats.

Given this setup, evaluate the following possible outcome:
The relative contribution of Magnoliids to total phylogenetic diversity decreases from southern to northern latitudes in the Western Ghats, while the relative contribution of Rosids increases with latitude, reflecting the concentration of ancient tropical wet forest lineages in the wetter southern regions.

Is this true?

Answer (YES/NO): NO